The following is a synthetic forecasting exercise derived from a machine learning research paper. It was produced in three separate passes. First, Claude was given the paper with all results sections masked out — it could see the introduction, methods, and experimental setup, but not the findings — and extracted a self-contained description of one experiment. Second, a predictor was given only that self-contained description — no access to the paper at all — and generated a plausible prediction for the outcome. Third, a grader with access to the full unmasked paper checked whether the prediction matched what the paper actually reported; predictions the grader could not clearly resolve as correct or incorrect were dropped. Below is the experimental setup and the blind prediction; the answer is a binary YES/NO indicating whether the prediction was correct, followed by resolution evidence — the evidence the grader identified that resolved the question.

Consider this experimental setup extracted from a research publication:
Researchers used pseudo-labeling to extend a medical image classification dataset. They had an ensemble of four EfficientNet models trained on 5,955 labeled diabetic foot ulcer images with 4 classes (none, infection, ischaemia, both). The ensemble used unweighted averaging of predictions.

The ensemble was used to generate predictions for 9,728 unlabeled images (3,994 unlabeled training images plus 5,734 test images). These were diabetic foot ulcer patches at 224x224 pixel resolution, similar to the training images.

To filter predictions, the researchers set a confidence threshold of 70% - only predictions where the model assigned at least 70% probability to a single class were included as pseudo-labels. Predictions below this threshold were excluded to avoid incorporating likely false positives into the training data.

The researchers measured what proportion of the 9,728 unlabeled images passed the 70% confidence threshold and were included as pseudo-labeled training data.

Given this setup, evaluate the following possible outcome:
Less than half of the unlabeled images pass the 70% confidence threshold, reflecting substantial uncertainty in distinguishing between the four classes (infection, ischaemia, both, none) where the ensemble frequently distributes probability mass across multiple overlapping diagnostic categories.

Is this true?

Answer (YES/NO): NO